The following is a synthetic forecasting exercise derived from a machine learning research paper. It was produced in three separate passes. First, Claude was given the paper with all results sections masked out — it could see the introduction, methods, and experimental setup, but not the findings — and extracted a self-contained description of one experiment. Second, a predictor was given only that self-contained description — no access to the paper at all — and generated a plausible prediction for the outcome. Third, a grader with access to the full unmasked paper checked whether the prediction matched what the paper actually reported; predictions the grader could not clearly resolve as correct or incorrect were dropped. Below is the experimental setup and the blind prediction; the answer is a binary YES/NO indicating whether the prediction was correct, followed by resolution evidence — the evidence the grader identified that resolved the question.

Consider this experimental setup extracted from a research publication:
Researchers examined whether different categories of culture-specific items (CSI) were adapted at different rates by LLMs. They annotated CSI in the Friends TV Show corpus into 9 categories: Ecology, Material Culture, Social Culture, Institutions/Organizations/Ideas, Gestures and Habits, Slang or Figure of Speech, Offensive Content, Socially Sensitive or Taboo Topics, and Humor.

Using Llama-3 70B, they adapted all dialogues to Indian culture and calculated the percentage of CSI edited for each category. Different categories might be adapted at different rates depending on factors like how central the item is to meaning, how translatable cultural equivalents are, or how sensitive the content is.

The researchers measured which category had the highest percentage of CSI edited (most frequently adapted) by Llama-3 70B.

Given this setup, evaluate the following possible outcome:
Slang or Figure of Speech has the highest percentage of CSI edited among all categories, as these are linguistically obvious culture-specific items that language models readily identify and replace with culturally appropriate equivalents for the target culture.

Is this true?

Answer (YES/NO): NO